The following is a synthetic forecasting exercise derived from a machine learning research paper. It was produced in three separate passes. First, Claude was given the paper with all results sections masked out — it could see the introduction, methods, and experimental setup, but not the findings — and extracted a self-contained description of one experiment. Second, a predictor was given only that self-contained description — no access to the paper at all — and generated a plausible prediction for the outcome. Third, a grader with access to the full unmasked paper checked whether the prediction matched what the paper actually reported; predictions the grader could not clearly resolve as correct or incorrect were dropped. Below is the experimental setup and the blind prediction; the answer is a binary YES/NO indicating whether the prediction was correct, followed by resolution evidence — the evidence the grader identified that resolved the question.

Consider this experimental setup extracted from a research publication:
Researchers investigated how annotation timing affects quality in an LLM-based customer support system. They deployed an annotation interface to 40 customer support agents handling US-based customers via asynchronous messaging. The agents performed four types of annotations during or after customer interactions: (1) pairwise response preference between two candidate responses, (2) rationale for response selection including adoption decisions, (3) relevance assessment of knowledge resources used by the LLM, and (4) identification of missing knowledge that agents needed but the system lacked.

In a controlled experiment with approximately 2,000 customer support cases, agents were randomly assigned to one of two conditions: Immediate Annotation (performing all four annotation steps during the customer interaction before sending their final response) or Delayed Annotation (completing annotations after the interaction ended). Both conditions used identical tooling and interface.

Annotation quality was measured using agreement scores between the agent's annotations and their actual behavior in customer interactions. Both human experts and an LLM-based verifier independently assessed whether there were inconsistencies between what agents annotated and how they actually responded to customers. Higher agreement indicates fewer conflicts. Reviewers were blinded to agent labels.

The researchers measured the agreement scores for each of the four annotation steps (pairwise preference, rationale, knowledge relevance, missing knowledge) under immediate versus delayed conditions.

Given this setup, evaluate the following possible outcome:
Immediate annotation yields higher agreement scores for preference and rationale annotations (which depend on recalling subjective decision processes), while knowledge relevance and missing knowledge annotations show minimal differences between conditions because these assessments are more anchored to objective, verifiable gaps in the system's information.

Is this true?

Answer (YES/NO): NO